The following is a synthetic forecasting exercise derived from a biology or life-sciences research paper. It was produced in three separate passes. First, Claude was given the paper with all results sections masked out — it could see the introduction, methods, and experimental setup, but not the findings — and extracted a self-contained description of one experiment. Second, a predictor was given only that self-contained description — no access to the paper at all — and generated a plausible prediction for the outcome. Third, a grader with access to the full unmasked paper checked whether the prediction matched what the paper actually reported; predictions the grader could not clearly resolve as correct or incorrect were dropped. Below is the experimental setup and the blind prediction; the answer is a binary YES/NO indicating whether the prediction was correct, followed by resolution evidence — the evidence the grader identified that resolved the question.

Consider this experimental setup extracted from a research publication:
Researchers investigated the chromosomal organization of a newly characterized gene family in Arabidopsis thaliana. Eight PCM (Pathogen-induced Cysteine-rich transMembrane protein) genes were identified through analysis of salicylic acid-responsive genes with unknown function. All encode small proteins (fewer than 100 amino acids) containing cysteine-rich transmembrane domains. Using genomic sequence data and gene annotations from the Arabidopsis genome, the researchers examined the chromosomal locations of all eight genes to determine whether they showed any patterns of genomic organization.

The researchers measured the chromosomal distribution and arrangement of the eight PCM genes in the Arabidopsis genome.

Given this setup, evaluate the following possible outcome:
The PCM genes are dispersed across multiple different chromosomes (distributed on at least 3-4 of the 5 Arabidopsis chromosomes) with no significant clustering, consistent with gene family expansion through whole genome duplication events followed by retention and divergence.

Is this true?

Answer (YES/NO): NO